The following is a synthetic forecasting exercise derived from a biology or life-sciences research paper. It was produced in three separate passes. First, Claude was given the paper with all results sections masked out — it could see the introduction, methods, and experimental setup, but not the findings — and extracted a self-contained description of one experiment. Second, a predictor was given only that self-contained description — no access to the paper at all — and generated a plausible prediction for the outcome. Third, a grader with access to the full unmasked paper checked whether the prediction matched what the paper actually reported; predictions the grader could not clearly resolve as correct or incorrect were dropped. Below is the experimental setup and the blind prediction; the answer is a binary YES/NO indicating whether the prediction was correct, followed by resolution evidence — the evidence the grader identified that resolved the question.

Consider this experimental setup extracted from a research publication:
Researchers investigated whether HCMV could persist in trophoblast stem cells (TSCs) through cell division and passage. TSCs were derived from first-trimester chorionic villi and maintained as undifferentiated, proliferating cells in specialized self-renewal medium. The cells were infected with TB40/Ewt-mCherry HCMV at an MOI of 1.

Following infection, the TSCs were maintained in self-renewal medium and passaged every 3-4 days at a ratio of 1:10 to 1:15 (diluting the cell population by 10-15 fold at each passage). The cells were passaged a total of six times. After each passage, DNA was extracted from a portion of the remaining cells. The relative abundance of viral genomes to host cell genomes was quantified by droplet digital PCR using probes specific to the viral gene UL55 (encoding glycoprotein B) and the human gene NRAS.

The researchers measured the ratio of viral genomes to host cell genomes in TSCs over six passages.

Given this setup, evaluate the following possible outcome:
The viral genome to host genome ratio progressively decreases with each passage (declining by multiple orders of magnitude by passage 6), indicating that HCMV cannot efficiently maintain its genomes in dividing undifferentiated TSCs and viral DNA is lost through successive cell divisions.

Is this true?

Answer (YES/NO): YES